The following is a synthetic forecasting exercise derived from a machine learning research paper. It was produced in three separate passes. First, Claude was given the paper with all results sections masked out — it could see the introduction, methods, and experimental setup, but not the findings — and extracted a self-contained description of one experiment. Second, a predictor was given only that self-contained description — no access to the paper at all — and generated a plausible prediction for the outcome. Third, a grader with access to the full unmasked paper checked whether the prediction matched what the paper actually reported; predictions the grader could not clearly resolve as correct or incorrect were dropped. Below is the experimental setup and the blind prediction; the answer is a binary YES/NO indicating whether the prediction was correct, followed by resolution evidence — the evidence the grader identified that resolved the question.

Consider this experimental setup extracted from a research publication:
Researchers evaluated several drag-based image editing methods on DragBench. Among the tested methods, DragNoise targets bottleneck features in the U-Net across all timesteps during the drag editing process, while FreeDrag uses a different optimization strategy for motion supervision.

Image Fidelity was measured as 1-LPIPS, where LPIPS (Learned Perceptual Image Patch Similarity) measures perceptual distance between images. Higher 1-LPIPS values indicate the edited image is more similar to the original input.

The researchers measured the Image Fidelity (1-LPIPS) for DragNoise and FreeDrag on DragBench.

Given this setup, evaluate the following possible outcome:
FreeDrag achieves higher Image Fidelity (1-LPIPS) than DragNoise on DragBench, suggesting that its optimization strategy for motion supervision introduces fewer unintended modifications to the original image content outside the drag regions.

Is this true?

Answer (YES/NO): YES